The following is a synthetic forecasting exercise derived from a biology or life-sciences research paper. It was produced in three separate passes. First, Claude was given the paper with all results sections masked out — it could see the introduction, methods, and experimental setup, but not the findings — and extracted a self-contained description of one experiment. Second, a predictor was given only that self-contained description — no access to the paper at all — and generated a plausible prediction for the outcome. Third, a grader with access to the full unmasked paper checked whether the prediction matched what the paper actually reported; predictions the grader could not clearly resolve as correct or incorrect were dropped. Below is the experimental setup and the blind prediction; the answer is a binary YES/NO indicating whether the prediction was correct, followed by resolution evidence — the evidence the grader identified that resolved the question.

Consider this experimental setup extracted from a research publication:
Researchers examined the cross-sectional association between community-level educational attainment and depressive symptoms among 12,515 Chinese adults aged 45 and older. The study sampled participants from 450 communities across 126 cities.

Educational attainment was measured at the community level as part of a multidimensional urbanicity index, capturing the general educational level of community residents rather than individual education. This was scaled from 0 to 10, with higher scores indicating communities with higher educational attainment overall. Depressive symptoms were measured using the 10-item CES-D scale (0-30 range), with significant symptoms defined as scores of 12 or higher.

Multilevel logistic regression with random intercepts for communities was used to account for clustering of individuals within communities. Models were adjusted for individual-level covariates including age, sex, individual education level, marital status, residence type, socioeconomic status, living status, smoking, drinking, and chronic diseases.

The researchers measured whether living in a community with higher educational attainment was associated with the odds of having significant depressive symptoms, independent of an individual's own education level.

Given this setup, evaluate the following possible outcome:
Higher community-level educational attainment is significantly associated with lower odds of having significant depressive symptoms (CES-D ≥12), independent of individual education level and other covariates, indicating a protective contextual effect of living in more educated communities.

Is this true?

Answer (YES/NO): YES